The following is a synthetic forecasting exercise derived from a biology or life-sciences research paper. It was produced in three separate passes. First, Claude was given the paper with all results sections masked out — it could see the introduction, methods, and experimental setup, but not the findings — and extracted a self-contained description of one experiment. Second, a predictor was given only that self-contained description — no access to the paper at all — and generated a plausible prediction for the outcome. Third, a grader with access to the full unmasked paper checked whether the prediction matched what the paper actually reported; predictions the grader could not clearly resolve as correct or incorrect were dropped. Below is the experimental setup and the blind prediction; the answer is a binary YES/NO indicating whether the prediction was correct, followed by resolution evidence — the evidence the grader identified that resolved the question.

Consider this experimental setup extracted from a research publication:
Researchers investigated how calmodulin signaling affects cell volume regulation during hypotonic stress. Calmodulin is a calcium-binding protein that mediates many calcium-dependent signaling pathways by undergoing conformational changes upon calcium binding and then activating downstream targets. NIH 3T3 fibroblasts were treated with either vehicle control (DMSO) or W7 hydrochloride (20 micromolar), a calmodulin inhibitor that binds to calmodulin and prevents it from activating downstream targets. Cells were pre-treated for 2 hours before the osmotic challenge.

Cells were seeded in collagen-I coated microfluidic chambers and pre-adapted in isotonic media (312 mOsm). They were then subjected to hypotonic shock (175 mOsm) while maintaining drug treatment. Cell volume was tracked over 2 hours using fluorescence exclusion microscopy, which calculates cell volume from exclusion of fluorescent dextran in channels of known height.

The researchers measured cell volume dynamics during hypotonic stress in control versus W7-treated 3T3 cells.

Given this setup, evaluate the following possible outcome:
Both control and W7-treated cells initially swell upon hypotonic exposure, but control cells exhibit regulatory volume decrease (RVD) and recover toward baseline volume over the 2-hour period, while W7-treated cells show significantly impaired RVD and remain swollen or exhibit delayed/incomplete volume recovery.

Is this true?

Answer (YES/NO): NO